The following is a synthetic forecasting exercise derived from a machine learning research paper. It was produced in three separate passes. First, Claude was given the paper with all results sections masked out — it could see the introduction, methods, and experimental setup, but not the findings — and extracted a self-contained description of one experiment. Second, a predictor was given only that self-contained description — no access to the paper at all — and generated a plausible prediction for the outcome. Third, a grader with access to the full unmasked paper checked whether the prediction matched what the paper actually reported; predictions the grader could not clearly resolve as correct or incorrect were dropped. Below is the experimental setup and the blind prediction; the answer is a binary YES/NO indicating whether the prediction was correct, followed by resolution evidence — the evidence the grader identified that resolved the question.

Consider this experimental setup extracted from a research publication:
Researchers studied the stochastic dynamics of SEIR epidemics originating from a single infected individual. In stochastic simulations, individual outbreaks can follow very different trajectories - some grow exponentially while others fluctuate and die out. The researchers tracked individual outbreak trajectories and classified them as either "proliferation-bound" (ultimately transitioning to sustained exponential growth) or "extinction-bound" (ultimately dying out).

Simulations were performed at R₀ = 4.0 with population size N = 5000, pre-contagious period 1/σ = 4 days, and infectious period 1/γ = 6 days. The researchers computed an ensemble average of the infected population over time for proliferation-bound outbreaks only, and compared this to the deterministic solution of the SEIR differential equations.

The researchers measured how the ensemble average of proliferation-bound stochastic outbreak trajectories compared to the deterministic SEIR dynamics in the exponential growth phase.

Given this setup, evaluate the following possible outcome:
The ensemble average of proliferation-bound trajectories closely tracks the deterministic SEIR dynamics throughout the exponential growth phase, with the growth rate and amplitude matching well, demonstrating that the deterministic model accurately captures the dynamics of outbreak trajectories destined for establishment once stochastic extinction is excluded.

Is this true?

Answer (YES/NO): NO